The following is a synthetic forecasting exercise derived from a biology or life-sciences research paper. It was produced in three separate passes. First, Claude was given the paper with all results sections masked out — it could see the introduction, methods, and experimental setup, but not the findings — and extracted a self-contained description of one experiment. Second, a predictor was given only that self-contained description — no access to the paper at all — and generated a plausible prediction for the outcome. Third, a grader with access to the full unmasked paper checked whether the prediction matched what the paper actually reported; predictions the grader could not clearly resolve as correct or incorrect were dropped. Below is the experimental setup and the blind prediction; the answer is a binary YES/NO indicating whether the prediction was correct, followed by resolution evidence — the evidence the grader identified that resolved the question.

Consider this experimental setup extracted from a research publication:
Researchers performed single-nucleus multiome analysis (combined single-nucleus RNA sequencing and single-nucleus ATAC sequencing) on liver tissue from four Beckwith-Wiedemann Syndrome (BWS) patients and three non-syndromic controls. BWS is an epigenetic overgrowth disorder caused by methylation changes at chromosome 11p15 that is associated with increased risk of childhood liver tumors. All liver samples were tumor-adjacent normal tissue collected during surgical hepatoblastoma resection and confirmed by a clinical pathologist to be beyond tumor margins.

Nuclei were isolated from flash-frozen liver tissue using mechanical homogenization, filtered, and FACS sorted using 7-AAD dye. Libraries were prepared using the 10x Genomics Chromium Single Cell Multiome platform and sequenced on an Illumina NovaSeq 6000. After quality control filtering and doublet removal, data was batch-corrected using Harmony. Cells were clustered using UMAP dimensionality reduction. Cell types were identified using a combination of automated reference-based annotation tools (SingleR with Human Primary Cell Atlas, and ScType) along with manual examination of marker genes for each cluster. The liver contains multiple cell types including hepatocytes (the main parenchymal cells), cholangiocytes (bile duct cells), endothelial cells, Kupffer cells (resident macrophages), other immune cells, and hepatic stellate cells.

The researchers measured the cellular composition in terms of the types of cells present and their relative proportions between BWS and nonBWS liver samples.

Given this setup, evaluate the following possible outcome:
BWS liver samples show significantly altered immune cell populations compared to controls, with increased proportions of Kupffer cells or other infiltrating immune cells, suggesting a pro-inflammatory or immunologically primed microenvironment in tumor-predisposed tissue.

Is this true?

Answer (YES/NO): NO